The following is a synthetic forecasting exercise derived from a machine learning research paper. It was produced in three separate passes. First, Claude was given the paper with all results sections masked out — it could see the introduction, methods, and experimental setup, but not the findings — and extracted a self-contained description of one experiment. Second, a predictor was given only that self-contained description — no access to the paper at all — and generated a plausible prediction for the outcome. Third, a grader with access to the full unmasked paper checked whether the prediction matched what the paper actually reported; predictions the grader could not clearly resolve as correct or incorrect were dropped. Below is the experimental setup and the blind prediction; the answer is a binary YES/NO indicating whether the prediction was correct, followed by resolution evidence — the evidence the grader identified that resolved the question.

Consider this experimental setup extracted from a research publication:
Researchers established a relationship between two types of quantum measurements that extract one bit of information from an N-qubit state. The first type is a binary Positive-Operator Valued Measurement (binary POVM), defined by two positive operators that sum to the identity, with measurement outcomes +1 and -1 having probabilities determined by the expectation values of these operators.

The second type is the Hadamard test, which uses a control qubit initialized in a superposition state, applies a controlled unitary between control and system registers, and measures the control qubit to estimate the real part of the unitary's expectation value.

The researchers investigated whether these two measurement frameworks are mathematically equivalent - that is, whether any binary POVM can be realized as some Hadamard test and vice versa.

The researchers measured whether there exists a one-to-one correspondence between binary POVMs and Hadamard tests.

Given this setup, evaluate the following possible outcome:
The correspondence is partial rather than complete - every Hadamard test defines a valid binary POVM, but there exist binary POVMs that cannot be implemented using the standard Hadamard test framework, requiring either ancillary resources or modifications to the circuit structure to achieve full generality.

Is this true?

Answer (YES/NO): NO